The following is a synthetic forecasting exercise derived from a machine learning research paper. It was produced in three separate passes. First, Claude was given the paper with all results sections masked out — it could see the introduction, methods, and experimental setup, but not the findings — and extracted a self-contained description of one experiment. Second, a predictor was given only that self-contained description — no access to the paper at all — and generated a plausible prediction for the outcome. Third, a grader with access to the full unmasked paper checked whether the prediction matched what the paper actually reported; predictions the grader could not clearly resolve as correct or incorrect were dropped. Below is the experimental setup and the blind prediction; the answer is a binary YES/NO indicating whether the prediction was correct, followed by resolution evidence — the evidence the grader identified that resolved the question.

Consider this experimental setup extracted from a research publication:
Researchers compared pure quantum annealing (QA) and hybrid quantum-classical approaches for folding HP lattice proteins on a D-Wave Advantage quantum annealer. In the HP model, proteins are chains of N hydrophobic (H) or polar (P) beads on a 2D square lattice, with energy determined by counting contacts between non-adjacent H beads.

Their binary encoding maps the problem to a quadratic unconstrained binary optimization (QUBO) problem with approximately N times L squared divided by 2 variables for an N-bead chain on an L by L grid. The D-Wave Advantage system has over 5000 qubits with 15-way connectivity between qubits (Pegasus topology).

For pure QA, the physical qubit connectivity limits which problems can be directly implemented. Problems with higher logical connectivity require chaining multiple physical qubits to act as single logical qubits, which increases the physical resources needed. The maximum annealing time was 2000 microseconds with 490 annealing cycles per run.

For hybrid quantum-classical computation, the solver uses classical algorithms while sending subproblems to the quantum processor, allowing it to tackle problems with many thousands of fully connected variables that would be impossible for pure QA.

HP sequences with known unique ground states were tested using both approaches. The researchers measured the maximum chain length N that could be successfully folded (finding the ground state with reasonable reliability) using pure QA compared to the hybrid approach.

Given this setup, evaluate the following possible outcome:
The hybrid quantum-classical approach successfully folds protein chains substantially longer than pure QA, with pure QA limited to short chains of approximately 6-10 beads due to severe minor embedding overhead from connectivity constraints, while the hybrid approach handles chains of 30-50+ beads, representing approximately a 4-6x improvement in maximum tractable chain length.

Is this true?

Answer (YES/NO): NO